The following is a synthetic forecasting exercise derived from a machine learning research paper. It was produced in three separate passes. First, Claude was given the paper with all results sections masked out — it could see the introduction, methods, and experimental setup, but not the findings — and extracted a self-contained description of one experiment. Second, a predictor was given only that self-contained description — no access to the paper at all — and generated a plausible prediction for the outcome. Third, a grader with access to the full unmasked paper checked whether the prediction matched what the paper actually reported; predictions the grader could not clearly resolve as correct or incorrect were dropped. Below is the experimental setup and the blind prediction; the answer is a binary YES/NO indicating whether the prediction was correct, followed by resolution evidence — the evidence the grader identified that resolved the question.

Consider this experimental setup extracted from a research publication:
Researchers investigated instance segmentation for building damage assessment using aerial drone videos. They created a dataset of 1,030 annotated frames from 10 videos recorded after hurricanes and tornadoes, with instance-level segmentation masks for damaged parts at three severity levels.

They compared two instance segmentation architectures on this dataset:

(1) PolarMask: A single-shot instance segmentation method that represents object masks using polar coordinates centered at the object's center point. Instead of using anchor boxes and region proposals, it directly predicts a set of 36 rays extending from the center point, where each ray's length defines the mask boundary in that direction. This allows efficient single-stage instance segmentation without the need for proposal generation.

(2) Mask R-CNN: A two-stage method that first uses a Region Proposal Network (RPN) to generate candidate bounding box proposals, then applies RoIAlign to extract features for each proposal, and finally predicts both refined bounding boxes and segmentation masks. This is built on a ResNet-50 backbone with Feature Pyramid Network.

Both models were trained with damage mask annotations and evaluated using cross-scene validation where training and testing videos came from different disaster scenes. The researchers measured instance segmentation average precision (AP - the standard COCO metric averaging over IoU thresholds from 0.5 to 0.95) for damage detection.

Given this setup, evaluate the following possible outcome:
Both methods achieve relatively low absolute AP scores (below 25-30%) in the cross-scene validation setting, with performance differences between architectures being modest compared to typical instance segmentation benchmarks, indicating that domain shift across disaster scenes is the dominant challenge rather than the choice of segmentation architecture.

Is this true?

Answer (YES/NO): NO